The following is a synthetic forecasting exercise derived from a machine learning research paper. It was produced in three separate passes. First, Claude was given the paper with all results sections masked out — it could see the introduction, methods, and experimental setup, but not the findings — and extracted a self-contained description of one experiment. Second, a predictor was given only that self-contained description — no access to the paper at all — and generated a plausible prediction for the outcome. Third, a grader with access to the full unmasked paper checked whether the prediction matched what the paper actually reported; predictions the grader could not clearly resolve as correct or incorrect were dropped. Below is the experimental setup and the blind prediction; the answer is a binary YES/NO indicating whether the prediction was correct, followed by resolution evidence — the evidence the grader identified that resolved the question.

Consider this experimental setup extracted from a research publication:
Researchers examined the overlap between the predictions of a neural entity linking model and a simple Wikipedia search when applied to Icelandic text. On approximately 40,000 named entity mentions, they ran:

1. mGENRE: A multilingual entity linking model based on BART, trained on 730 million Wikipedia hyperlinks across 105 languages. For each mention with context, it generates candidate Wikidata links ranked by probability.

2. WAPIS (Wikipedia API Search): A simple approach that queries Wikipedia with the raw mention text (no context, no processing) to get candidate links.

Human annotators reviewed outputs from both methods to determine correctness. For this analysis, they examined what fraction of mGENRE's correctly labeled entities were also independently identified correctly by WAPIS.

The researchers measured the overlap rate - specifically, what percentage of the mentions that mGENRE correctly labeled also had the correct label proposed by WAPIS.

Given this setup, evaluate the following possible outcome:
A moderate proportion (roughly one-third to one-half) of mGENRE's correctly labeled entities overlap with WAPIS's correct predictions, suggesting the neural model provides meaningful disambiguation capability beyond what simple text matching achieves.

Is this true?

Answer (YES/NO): YES